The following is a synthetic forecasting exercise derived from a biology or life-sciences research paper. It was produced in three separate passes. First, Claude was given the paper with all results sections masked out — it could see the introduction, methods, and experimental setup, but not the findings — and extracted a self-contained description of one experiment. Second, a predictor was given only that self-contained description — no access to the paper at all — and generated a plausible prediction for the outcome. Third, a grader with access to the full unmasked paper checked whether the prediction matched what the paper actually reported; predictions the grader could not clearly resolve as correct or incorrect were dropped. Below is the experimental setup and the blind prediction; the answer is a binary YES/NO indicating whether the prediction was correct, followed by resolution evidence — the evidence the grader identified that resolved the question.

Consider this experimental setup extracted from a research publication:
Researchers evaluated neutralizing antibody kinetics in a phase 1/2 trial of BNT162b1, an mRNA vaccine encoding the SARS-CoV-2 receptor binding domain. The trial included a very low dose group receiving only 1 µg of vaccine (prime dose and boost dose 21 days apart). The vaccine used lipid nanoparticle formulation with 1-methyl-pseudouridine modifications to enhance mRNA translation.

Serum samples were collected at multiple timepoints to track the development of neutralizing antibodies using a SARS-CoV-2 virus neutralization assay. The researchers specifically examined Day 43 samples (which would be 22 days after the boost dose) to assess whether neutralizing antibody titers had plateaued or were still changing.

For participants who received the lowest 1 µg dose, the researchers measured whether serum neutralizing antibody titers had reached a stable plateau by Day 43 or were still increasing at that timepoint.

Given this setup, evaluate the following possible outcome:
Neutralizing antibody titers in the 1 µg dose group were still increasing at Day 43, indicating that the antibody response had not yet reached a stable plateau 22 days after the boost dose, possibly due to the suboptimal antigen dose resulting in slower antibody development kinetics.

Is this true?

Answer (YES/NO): YES